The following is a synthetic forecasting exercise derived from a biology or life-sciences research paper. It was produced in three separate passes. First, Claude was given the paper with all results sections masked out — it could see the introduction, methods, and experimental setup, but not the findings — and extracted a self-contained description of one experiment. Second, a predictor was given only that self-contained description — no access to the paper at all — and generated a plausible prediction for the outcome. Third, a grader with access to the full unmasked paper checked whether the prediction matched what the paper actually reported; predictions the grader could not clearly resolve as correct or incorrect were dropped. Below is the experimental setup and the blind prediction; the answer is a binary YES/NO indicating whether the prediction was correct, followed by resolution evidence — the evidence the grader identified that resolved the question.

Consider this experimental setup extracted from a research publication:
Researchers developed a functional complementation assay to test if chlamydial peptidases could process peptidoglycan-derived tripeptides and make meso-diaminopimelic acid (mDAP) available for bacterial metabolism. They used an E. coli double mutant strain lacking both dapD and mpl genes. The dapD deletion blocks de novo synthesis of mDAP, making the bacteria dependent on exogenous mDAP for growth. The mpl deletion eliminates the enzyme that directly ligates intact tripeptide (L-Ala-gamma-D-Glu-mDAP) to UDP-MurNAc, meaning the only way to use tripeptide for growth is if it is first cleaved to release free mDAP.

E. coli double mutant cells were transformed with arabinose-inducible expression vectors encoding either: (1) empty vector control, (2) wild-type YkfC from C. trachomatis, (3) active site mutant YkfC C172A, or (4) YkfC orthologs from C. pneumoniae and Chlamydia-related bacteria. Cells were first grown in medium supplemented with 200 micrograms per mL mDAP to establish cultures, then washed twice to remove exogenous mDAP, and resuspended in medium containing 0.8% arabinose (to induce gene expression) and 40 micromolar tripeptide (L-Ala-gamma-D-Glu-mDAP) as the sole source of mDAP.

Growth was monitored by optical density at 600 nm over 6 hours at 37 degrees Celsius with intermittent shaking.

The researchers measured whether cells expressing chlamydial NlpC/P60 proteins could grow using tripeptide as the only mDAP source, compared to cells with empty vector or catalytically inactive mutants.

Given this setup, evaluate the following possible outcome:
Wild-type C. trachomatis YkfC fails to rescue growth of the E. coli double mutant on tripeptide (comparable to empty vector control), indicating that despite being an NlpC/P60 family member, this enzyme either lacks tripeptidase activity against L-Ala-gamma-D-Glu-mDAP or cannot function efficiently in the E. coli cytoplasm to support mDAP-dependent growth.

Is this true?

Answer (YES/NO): NO